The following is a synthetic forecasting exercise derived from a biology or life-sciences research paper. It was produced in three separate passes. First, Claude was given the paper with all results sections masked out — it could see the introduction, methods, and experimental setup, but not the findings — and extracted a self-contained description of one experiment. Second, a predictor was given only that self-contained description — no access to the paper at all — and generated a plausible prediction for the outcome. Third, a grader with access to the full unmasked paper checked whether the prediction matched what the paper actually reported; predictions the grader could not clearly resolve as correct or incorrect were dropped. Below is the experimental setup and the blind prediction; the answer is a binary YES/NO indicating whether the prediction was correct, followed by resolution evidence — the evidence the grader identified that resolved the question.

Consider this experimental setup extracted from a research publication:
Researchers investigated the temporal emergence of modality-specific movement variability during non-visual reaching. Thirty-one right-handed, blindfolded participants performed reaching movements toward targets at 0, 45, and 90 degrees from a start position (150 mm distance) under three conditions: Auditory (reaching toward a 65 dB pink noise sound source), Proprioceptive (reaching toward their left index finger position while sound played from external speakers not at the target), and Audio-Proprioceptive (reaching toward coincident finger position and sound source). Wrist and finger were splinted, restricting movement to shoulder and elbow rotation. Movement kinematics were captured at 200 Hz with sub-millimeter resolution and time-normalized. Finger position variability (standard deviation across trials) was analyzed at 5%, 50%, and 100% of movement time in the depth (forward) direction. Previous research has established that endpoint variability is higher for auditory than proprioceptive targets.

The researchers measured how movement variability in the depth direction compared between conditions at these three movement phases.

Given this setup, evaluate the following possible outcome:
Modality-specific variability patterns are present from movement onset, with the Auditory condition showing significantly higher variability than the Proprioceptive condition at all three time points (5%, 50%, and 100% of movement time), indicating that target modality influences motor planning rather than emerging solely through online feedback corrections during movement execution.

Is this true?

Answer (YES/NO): NO